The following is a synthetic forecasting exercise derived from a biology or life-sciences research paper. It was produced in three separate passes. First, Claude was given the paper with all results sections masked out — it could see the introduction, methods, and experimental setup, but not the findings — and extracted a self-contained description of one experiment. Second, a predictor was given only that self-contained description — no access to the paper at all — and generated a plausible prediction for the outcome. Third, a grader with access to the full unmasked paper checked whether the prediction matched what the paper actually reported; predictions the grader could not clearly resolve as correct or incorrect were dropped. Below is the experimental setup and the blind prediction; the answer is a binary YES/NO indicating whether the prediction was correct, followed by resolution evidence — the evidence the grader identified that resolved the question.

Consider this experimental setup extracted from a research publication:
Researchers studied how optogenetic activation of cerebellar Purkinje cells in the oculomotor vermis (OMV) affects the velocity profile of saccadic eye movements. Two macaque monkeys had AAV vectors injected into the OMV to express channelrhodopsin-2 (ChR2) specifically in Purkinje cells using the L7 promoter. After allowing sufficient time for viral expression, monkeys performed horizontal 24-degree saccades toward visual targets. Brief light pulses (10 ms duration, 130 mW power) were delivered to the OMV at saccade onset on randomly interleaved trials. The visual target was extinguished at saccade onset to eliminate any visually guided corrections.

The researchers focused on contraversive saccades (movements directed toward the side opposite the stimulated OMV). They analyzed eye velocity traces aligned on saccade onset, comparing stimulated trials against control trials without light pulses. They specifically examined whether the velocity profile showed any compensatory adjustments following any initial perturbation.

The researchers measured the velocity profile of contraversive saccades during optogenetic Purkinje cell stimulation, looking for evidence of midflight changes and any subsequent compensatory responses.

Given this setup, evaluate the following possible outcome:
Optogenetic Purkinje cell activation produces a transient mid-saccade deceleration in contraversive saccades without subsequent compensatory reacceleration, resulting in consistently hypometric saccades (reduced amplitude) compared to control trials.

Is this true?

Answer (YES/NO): NO